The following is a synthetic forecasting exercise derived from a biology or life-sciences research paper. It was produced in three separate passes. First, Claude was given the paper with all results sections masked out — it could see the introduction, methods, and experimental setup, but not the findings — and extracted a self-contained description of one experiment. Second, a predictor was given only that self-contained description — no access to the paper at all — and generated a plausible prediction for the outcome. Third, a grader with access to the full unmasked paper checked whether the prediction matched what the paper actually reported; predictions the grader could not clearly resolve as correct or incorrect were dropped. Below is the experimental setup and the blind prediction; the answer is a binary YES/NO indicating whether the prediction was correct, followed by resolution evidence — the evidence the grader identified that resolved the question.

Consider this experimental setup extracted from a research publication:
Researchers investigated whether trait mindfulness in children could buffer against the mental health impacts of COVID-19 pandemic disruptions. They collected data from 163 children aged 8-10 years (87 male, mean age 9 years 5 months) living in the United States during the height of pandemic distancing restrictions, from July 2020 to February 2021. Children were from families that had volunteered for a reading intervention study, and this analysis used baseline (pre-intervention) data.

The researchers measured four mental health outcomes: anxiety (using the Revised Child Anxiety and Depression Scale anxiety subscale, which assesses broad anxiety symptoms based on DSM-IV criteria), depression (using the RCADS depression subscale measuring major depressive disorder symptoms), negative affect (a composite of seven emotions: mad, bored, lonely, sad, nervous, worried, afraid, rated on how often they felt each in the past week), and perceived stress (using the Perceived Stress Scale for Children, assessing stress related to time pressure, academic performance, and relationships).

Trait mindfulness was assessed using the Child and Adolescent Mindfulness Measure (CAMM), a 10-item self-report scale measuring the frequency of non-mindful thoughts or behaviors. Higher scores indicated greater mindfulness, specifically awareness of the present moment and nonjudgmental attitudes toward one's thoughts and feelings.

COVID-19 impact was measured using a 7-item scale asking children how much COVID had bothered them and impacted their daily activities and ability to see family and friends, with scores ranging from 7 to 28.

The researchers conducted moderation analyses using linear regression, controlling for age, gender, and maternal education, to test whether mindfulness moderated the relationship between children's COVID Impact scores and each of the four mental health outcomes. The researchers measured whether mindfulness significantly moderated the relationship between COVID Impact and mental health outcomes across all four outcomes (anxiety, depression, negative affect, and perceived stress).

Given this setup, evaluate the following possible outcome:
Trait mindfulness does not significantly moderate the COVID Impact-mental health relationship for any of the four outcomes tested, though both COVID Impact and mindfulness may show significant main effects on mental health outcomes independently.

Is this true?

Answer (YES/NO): NO